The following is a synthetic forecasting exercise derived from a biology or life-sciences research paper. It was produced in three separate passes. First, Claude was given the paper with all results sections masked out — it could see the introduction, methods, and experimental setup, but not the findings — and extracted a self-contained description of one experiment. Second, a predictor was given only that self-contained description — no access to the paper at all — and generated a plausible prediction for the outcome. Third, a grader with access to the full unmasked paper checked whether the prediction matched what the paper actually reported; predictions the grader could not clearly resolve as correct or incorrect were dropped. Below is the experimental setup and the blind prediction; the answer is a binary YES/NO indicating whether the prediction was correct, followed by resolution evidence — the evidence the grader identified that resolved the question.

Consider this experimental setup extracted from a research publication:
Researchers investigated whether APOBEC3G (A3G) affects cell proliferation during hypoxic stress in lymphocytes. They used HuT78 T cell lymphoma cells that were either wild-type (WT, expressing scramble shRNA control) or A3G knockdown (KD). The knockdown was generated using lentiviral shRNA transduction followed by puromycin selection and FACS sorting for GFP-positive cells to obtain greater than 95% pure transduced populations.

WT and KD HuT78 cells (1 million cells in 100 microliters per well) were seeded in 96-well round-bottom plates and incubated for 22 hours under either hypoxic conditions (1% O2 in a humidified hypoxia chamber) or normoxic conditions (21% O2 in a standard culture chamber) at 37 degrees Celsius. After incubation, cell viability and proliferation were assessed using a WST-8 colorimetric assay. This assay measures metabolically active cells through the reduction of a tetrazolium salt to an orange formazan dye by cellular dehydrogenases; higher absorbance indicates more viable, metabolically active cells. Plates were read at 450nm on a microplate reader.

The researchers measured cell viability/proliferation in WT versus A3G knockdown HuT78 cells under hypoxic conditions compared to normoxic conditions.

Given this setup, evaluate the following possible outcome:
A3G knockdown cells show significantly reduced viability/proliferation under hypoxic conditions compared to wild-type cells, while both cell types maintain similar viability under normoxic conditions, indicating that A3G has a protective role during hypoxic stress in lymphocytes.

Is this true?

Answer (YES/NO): NO